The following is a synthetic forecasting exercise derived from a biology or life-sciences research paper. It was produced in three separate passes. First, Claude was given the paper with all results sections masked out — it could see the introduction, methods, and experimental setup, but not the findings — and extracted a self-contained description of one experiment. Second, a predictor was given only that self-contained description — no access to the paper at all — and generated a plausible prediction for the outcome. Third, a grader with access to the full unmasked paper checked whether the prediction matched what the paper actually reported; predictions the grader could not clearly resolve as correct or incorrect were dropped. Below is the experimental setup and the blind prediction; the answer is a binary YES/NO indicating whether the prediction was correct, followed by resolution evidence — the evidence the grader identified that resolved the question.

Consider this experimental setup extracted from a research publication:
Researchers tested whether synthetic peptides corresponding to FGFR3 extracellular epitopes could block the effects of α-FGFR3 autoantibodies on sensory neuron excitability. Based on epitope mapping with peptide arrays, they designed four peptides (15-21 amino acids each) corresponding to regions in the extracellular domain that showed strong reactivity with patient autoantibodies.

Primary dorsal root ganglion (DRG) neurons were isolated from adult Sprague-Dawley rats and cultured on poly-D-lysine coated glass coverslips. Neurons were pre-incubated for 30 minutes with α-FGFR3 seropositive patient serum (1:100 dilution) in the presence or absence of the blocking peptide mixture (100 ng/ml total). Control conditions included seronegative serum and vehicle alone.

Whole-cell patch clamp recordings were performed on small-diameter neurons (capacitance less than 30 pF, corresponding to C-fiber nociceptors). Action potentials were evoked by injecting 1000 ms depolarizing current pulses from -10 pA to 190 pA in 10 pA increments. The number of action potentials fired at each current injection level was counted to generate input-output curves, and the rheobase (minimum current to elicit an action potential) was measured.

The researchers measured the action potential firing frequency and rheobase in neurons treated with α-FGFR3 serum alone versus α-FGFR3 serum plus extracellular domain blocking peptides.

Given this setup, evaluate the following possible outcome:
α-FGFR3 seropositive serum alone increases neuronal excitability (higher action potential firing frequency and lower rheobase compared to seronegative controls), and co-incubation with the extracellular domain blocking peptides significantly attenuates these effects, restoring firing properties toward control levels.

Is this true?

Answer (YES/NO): NO